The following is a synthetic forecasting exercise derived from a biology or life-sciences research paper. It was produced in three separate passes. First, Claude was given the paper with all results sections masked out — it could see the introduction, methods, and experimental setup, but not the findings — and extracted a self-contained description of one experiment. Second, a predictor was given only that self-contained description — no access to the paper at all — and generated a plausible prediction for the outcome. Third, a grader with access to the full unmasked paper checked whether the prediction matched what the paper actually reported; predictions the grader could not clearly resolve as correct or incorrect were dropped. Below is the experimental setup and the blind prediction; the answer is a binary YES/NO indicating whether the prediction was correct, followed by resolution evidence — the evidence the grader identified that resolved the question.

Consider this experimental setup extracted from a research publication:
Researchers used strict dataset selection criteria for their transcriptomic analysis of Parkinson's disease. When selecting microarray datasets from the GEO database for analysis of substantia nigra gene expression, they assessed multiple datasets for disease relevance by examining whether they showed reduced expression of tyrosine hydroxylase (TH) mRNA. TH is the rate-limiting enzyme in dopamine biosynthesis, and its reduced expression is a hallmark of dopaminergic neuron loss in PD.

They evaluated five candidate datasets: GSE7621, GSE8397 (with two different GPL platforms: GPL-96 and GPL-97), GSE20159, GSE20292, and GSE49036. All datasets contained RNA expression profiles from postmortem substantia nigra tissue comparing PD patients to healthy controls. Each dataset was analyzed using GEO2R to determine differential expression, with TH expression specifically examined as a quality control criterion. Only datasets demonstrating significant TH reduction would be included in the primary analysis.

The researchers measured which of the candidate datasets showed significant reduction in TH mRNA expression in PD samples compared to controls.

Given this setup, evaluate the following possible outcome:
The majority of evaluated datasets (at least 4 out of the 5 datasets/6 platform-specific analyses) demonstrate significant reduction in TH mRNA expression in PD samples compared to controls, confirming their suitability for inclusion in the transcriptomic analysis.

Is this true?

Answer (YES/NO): NO